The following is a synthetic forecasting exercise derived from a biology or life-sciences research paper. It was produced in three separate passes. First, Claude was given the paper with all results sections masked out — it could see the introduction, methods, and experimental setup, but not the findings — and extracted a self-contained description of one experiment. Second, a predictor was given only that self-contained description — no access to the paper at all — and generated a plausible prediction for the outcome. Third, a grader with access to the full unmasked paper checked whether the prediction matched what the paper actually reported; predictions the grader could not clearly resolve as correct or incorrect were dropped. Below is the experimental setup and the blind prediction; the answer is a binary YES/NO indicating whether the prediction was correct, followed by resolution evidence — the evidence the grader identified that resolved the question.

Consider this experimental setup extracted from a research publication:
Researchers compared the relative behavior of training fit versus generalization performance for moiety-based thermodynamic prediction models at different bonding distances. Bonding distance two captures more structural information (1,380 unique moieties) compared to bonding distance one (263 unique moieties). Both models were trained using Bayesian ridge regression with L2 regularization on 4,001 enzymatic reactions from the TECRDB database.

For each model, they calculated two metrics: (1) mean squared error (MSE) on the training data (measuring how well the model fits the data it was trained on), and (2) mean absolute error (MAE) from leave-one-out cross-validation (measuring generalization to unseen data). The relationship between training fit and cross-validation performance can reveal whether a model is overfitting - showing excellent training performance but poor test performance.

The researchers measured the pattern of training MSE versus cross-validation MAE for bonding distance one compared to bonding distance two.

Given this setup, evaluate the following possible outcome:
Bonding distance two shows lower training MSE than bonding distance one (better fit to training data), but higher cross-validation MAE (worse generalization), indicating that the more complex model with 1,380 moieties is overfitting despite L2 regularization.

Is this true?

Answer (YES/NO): YES